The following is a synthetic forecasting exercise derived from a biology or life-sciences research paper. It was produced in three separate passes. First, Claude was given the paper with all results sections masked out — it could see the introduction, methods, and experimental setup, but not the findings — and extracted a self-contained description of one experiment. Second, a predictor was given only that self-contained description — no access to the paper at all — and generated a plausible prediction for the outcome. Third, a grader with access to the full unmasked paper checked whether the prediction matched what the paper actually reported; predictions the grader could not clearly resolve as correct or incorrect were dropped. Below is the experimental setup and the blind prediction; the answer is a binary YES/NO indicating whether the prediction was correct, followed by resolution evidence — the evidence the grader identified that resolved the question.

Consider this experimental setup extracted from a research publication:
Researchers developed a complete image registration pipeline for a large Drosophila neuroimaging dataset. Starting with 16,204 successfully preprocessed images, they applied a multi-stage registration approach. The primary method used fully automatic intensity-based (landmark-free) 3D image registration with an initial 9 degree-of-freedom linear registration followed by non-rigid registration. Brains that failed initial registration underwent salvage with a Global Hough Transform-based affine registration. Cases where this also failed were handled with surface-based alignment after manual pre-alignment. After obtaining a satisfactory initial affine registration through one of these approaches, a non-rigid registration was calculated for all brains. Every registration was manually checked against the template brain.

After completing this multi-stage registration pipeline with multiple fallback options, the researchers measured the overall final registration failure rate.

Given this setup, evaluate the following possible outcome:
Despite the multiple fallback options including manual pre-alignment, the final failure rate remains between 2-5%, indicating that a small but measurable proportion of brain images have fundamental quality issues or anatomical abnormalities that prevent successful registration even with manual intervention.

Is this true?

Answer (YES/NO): NO